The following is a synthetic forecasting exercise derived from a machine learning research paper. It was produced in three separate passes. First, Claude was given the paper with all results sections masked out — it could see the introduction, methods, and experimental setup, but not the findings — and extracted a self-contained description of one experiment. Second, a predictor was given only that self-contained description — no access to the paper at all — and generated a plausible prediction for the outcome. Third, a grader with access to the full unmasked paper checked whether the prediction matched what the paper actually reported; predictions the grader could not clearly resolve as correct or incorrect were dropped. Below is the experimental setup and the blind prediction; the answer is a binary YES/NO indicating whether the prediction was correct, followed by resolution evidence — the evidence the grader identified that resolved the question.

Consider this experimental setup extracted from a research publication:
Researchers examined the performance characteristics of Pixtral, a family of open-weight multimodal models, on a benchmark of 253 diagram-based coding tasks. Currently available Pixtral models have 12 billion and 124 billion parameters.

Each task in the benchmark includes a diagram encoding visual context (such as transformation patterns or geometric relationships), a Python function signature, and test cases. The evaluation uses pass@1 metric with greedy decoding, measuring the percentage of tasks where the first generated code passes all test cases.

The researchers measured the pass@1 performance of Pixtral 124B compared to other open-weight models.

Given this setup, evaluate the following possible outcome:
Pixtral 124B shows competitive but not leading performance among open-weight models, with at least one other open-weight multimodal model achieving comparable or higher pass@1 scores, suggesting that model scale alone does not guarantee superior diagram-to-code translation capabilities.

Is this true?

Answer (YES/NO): NO